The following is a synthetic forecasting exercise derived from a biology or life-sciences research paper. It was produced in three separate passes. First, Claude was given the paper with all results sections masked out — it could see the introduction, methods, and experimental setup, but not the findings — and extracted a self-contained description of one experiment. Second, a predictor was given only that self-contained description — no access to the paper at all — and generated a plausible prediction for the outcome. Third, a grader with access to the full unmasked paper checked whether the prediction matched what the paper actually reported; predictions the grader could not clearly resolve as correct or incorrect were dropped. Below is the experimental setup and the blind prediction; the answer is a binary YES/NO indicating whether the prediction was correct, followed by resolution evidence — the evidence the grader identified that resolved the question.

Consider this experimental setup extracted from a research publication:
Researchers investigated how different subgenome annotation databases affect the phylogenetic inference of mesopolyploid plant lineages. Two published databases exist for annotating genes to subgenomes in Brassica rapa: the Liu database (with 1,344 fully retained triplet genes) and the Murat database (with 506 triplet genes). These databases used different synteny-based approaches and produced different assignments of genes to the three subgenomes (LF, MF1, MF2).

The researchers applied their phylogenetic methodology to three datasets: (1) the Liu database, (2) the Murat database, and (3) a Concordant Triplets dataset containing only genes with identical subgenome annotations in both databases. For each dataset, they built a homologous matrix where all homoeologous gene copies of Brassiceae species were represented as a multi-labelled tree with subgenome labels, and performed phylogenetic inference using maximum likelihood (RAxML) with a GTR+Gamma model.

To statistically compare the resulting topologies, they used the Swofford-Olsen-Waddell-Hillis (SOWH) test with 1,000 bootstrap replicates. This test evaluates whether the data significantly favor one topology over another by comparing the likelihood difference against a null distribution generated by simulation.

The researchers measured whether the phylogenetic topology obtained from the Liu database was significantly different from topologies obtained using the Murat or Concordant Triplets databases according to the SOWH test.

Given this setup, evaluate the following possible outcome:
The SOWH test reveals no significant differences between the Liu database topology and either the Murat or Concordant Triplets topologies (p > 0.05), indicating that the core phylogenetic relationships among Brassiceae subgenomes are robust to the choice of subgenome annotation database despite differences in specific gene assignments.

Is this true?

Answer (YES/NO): NO